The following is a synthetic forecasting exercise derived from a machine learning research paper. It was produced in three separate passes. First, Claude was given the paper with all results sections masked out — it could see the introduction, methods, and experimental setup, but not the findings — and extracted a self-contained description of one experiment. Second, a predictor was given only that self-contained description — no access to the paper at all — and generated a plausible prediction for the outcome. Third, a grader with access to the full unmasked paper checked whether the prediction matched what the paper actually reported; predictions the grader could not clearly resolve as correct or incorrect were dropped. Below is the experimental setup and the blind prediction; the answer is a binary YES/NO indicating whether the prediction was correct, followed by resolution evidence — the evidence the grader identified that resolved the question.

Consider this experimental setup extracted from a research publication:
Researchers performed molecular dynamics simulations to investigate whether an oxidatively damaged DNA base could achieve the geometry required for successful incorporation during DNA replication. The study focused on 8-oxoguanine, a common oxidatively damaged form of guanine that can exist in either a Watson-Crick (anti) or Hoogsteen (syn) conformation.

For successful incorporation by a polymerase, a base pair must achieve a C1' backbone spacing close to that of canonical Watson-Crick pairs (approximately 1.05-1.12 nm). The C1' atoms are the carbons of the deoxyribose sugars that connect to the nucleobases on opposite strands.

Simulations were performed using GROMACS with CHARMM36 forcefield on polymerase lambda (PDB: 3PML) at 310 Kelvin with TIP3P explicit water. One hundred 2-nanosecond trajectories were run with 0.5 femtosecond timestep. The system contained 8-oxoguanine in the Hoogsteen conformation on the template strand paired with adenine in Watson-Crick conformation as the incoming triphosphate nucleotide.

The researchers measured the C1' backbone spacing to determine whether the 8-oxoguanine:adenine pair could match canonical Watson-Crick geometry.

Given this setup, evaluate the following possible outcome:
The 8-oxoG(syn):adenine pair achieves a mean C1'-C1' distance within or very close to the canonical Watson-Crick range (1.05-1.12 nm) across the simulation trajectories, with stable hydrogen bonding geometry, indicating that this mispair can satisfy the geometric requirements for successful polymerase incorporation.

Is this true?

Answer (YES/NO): YES